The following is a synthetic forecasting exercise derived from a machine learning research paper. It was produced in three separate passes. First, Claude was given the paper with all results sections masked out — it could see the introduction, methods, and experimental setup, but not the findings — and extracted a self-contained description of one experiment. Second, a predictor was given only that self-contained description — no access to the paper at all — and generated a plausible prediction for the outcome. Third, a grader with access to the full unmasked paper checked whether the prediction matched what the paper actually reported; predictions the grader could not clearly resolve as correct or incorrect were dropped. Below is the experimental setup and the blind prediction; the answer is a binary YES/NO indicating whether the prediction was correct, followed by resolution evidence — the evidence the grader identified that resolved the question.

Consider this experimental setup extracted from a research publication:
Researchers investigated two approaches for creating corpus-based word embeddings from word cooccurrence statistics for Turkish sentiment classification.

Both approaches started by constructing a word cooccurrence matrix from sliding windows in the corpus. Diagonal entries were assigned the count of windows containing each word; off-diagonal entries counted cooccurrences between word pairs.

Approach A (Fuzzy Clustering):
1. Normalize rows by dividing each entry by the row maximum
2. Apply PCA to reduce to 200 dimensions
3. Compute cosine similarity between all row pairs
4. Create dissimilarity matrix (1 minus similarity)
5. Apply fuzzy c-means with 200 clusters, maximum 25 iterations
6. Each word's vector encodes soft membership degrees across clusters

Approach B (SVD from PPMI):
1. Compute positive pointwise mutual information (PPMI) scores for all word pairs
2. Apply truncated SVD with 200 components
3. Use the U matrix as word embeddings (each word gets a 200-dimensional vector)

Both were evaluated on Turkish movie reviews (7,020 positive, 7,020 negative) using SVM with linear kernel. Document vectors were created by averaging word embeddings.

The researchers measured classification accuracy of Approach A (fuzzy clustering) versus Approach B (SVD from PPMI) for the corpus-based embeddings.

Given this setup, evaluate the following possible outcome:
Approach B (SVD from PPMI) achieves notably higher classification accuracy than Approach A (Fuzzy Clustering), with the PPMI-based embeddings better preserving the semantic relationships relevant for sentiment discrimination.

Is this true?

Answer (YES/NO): YES